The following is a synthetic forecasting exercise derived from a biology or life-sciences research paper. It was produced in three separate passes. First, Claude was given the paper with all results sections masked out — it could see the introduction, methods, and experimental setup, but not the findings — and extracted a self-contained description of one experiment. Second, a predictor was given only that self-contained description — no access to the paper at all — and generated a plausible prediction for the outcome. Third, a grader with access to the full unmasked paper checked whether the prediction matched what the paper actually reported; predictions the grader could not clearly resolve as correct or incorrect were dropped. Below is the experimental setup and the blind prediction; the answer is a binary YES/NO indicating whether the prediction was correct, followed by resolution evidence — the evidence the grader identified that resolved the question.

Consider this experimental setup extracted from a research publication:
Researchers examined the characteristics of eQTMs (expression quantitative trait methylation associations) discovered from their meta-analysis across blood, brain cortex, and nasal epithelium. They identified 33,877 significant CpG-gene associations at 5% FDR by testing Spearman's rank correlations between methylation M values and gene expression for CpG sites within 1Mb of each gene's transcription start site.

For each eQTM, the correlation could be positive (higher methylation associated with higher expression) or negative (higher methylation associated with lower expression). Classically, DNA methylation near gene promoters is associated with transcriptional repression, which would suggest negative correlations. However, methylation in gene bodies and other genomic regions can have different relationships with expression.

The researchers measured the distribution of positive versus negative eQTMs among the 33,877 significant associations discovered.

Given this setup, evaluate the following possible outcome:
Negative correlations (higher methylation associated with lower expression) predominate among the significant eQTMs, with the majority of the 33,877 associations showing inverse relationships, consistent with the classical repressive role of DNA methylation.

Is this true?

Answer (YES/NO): YES